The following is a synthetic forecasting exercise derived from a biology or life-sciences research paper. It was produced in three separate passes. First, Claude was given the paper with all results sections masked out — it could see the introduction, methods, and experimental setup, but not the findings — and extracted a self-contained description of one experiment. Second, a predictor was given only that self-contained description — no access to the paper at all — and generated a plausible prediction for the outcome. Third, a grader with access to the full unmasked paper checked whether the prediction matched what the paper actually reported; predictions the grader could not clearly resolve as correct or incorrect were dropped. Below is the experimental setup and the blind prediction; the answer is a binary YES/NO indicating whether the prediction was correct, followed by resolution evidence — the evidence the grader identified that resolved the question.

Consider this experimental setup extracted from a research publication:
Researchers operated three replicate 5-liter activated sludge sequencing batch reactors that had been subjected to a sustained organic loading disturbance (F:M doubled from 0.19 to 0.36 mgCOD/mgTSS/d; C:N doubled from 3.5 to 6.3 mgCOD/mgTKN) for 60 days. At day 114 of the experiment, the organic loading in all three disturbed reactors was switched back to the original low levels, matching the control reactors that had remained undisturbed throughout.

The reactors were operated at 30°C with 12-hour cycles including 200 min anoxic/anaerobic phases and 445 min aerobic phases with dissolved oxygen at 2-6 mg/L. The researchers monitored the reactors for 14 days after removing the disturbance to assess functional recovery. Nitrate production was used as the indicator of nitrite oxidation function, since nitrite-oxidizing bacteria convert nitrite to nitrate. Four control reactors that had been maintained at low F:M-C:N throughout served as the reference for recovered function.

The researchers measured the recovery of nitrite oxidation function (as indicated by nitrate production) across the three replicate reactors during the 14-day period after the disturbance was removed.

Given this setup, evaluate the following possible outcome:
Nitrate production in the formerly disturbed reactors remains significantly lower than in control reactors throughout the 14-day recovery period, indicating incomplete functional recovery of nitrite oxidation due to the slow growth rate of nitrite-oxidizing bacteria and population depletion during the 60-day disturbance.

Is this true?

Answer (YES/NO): NO